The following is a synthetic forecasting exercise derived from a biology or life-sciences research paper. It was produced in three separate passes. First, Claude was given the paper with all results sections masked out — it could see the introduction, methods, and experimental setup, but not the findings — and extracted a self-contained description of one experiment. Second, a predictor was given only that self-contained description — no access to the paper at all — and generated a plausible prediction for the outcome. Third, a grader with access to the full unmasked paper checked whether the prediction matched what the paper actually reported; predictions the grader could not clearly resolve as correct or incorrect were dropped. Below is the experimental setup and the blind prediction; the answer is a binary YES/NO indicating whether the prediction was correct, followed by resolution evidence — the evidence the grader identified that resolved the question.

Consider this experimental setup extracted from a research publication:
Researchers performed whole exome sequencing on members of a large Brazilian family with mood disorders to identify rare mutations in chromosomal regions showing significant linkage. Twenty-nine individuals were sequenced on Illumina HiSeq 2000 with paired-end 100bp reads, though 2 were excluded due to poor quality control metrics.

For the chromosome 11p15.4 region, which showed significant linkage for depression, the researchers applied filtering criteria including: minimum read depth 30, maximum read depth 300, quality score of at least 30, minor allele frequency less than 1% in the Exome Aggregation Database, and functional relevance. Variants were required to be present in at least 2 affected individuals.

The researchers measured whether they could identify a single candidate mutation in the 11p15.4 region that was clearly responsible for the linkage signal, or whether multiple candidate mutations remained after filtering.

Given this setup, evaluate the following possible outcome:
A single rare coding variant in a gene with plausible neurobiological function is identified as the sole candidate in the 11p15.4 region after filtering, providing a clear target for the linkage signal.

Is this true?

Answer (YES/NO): NO